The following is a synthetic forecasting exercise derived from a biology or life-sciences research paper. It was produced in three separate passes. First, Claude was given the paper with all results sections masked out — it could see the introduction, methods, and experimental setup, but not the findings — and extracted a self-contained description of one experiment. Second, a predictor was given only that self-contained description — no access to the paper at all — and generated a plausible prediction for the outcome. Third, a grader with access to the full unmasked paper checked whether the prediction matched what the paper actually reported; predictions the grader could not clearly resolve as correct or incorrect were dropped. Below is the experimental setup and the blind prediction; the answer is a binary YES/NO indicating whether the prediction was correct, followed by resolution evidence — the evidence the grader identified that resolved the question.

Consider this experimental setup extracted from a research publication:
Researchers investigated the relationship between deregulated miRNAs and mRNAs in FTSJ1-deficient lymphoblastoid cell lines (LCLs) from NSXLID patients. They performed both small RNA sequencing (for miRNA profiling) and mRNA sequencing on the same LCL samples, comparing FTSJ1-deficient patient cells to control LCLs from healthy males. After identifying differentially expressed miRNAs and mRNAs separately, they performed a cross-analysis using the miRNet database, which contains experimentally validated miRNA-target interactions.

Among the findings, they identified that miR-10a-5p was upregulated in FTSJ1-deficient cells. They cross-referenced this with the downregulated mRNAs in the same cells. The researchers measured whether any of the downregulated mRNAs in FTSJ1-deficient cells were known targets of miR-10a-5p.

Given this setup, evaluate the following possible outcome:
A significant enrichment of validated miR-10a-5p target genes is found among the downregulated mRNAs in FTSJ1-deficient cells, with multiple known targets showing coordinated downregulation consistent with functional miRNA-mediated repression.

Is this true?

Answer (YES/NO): NO